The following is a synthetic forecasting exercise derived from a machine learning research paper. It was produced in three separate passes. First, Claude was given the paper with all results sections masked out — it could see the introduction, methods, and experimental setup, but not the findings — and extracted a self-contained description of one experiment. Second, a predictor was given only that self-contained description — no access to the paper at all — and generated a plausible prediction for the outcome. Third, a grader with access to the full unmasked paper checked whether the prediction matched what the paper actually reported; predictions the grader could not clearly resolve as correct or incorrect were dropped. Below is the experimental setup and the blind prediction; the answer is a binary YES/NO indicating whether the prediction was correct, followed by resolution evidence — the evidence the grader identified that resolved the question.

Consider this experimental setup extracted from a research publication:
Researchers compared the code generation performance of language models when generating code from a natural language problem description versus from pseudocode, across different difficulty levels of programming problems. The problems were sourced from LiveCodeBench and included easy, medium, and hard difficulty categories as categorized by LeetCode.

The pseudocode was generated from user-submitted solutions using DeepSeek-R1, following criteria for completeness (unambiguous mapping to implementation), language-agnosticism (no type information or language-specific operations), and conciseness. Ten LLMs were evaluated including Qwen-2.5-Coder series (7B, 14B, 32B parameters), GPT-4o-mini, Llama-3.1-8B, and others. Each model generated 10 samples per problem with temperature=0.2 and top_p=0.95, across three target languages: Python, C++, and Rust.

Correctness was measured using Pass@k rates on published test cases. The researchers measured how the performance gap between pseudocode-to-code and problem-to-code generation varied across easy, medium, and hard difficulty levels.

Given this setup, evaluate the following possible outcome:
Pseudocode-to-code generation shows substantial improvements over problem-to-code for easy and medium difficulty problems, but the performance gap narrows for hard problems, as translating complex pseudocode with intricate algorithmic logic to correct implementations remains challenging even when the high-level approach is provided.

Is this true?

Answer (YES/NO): NO